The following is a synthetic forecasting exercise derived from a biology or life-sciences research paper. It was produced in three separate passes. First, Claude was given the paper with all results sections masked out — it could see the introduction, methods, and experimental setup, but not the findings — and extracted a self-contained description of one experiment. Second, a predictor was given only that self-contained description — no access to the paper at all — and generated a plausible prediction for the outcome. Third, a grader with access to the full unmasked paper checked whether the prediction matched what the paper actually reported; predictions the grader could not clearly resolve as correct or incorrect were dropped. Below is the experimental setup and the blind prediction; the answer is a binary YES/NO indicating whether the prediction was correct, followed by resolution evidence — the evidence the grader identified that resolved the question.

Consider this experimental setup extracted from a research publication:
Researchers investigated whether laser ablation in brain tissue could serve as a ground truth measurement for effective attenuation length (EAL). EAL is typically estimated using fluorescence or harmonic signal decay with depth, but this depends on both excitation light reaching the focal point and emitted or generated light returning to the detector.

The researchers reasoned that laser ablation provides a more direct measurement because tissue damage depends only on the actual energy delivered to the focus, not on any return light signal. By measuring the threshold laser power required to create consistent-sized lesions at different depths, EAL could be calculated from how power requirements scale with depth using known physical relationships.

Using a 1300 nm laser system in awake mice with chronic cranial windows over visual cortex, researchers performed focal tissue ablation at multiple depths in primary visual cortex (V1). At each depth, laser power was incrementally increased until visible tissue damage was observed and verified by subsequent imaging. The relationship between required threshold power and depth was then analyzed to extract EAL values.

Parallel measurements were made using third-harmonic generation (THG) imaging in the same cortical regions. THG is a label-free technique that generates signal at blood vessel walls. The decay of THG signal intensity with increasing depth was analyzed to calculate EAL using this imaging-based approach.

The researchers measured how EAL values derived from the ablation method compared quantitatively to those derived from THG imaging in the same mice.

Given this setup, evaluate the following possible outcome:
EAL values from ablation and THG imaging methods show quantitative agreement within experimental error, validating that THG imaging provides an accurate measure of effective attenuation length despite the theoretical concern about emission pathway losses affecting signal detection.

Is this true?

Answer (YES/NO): NO